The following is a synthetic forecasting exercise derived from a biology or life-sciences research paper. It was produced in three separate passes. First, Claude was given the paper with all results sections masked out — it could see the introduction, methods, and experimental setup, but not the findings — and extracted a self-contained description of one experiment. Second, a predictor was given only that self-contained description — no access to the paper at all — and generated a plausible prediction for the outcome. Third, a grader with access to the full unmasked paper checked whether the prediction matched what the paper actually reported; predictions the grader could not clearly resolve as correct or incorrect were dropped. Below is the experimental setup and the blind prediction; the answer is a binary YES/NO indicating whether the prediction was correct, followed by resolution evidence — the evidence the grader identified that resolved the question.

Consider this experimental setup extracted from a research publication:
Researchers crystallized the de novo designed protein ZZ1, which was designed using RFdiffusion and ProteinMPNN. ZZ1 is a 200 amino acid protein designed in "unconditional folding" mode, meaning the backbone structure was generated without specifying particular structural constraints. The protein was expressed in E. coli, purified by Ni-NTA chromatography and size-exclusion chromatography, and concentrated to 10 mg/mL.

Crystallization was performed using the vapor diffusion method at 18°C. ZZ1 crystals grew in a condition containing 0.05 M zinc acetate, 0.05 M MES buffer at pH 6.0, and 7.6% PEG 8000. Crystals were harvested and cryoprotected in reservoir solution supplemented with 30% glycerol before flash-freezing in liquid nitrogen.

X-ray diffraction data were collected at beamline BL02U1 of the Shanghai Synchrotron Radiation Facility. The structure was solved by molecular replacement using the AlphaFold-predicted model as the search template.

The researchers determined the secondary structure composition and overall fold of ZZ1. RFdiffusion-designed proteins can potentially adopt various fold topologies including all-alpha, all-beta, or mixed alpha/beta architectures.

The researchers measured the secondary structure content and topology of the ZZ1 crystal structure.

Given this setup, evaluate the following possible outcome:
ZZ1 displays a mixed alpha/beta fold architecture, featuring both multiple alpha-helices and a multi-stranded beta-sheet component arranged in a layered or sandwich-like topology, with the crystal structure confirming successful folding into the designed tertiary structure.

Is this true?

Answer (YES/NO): NO